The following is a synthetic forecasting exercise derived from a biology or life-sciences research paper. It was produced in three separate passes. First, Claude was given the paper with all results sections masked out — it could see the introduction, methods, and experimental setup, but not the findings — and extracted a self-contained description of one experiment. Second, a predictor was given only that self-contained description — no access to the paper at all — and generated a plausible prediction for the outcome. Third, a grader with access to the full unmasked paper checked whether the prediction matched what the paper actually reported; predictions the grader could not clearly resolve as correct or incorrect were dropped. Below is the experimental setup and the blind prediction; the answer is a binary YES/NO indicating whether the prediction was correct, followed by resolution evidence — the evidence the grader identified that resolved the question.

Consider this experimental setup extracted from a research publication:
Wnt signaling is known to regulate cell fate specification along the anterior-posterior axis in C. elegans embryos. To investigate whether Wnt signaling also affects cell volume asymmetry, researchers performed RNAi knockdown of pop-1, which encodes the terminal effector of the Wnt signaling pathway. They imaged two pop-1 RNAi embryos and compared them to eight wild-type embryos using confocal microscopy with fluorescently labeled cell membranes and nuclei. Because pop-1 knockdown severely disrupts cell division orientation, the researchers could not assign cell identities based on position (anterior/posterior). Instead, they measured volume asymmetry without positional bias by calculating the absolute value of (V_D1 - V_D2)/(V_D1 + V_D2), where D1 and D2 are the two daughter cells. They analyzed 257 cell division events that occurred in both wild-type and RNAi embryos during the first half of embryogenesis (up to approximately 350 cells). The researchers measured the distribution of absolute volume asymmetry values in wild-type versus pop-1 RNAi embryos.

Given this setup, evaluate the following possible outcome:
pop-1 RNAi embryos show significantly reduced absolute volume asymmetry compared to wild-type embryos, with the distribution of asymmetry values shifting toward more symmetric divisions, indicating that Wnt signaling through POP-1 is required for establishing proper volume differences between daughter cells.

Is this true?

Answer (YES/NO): YES